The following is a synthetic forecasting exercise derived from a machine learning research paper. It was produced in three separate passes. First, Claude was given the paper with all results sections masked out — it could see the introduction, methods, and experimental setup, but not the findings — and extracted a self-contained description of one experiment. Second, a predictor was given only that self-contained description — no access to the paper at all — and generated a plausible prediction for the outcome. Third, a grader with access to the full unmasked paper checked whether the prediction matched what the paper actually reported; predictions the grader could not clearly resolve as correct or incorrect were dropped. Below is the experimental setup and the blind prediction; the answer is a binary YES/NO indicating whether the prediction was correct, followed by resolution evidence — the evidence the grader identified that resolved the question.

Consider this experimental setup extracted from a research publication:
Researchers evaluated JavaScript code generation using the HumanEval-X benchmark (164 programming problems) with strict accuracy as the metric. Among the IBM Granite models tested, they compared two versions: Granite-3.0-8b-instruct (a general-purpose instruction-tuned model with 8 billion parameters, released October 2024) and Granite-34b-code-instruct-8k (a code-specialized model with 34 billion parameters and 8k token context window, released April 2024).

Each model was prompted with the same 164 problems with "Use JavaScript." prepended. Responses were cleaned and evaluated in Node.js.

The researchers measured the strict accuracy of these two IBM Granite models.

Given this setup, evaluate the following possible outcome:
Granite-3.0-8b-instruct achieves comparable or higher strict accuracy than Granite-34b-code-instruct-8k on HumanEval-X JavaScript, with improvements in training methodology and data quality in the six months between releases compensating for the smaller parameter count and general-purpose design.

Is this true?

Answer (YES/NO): YES